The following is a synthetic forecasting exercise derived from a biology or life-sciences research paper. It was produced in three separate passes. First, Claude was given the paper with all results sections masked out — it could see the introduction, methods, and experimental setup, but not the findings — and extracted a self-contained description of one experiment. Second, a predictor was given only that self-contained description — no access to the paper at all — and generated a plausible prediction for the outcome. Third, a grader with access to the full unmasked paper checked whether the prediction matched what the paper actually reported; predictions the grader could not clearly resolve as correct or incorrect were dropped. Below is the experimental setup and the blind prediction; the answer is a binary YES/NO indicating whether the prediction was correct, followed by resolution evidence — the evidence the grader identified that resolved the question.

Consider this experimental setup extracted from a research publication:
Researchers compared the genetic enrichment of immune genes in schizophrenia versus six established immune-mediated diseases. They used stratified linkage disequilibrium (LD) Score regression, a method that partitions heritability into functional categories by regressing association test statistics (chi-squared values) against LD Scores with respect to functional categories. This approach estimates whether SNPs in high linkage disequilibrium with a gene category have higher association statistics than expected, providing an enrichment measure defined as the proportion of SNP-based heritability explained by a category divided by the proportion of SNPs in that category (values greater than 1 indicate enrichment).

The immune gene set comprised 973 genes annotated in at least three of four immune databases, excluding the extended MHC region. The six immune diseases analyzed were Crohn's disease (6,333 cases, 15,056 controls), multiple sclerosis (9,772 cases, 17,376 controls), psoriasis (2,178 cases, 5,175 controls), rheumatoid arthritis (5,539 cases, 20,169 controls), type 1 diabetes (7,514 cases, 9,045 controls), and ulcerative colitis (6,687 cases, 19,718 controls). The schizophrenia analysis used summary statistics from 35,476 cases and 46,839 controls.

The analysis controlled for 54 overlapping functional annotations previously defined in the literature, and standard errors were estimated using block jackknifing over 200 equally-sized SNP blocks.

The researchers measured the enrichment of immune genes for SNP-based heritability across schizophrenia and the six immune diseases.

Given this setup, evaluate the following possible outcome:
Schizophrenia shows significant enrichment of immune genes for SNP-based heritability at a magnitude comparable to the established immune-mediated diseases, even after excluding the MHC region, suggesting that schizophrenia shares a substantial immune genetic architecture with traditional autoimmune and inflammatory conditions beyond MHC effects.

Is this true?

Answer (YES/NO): NO